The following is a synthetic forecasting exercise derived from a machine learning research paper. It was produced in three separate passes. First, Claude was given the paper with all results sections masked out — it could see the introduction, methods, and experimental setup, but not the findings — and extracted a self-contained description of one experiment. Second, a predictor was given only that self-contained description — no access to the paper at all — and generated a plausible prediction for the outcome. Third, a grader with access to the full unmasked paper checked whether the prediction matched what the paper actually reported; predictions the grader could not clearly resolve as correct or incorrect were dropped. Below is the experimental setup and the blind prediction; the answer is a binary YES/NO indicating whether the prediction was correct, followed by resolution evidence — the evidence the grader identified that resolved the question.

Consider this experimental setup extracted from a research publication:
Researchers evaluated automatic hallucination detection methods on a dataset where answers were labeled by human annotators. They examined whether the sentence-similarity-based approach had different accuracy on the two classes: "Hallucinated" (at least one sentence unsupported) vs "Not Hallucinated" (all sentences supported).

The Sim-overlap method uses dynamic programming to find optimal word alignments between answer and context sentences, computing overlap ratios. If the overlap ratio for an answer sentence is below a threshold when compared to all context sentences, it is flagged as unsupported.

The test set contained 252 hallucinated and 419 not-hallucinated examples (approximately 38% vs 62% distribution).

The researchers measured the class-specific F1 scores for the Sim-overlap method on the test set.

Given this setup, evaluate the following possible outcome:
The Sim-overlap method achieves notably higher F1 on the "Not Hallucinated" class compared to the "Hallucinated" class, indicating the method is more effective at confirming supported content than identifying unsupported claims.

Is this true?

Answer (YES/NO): YES